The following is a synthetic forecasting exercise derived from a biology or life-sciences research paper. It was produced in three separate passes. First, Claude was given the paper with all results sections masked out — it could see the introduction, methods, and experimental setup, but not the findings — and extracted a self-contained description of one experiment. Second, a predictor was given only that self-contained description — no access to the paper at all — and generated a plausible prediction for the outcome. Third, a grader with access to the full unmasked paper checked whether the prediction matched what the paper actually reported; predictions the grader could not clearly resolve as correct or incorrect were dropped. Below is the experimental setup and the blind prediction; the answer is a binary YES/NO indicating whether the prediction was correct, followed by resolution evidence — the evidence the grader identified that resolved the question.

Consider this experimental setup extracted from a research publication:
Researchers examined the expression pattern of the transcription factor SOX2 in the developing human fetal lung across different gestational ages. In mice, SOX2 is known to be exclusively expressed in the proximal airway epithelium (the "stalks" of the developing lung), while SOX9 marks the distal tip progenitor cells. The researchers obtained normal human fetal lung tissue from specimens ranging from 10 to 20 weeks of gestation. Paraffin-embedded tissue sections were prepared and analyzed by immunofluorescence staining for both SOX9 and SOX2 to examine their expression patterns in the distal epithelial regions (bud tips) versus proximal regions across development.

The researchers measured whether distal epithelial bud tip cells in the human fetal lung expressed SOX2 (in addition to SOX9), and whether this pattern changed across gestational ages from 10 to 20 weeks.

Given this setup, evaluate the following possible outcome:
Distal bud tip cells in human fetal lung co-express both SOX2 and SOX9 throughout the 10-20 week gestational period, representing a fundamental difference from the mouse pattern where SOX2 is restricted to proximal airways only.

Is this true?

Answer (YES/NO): NO